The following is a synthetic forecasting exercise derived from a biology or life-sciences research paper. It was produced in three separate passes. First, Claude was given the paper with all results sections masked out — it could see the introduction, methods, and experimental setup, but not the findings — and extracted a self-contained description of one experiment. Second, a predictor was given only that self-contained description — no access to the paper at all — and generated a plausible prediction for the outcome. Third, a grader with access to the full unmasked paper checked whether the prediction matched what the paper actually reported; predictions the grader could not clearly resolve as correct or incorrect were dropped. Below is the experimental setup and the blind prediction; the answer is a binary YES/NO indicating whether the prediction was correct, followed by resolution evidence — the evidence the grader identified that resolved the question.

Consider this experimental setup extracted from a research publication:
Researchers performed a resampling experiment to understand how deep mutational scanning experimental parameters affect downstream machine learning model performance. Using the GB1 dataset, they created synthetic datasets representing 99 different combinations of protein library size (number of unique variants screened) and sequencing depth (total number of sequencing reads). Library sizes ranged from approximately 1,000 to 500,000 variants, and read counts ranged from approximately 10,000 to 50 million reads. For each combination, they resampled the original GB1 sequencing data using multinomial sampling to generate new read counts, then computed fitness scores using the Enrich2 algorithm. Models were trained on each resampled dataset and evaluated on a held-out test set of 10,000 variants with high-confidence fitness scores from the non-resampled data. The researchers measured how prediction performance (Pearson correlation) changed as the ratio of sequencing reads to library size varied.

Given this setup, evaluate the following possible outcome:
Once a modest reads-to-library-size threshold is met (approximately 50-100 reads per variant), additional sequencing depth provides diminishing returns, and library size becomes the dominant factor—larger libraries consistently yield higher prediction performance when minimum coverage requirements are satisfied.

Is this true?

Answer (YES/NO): NO